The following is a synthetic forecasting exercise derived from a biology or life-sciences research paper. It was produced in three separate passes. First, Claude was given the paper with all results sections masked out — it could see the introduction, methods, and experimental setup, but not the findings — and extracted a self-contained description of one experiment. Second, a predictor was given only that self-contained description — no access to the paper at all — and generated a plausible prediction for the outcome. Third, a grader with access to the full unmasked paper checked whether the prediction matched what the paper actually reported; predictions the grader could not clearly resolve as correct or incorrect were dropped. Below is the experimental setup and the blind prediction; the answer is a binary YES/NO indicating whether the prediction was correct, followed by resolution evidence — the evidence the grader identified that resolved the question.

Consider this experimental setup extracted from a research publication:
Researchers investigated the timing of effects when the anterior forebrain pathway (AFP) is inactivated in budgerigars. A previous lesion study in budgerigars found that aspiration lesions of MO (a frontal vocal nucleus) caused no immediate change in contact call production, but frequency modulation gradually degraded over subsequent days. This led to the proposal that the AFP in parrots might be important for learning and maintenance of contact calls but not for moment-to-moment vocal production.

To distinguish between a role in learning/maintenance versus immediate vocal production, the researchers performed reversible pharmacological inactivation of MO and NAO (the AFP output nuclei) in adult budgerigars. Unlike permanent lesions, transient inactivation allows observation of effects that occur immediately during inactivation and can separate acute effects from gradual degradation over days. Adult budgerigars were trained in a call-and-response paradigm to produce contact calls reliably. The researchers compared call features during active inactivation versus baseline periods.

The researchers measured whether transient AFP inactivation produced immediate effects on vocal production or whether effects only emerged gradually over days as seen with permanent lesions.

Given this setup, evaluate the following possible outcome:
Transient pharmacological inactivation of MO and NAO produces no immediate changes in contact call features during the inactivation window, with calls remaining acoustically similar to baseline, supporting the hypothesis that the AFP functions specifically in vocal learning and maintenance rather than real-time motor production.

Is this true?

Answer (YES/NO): NO